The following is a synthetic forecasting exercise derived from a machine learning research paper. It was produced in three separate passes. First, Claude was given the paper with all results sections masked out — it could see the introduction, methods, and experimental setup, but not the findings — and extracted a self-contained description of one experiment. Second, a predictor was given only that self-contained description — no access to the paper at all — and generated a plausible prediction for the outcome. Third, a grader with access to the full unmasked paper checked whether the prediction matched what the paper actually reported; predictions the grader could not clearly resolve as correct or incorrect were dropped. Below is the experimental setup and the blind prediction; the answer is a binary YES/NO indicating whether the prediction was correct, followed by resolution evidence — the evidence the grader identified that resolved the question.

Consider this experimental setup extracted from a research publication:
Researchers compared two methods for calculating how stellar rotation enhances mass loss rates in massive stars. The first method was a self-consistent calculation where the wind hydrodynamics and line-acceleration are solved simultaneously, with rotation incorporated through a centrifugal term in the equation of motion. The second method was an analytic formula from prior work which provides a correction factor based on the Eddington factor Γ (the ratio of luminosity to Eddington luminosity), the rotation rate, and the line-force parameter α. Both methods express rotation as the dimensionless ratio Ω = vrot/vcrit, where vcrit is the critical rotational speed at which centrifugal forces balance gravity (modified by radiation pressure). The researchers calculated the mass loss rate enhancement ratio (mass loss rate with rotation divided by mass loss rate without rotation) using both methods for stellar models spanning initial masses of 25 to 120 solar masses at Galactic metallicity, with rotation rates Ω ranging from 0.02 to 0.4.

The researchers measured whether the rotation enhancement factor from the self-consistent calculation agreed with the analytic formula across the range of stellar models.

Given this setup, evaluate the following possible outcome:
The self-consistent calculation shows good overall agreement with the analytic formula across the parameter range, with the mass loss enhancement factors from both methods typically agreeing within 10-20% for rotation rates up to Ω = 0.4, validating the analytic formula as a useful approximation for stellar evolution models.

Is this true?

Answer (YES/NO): YES